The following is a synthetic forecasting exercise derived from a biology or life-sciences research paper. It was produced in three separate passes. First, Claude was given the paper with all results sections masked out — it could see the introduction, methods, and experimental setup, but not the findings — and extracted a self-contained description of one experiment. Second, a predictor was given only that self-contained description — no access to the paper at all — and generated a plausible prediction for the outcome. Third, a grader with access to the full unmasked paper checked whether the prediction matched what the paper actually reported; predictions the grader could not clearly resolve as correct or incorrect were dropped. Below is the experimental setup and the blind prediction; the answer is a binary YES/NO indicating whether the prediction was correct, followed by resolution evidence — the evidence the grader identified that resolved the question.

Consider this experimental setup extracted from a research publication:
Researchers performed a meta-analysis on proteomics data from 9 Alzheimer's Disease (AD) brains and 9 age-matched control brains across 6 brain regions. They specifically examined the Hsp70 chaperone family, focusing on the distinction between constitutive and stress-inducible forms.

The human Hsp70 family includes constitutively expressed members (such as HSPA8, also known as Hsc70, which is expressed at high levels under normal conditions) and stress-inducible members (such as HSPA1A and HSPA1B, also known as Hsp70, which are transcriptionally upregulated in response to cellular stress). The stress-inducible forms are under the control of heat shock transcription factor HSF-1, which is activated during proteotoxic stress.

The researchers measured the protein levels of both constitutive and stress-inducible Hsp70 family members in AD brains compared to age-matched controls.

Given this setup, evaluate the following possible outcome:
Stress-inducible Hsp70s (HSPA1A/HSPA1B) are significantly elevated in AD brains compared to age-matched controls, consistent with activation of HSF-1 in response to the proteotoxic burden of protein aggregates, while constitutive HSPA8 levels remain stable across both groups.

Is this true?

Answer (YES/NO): YES